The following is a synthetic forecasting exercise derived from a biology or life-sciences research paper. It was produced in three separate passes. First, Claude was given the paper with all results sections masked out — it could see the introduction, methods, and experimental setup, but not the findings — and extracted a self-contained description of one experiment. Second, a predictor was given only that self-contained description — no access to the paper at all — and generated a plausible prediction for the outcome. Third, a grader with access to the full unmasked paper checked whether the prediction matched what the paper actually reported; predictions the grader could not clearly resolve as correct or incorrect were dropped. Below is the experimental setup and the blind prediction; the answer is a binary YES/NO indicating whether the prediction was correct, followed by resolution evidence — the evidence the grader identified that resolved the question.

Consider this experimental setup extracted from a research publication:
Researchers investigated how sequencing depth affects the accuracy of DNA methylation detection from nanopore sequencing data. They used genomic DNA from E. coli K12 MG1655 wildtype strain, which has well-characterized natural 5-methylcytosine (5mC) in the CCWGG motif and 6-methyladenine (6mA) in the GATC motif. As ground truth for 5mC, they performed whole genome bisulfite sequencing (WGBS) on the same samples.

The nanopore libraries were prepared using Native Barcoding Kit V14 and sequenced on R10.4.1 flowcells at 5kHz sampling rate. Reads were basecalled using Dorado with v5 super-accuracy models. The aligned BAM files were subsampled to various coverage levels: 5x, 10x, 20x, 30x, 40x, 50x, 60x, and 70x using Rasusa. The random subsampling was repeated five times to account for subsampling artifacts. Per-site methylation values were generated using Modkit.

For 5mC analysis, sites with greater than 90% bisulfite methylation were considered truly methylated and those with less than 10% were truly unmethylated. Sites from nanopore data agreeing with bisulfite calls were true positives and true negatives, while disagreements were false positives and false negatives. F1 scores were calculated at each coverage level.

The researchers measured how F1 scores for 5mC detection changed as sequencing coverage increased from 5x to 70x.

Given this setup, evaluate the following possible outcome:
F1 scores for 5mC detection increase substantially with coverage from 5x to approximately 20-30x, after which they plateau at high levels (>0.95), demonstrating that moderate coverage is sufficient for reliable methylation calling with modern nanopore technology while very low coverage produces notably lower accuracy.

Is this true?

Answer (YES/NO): NO